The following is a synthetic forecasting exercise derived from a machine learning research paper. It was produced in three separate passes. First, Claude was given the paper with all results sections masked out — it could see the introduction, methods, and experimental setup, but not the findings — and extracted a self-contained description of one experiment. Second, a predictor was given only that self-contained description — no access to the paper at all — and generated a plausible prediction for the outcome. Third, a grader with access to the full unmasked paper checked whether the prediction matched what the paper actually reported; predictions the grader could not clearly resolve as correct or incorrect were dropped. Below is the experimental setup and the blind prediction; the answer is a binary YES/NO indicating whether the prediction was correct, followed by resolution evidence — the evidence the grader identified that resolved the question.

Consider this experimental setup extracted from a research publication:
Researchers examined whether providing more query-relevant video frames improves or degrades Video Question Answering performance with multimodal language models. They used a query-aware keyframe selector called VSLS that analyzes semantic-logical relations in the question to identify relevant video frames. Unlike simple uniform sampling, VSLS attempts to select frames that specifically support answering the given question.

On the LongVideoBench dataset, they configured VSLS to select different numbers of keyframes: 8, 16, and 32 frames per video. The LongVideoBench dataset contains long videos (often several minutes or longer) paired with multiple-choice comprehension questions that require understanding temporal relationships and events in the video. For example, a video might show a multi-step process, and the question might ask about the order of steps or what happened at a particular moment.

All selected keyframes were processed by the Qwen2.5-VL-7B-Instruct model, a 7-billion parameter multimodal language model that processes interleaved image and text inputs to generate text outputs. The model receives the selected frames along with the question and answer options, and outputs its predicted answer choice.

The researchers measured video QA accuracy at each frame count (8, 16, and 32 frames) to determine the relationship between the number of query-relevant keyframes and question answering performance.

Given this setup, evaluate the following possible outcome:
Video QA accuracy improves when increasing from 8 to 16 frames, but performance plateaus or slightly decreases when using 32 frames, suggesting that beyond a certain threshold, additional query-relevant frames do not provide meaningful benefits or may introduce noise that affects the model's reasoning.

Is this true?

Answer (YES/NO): NO